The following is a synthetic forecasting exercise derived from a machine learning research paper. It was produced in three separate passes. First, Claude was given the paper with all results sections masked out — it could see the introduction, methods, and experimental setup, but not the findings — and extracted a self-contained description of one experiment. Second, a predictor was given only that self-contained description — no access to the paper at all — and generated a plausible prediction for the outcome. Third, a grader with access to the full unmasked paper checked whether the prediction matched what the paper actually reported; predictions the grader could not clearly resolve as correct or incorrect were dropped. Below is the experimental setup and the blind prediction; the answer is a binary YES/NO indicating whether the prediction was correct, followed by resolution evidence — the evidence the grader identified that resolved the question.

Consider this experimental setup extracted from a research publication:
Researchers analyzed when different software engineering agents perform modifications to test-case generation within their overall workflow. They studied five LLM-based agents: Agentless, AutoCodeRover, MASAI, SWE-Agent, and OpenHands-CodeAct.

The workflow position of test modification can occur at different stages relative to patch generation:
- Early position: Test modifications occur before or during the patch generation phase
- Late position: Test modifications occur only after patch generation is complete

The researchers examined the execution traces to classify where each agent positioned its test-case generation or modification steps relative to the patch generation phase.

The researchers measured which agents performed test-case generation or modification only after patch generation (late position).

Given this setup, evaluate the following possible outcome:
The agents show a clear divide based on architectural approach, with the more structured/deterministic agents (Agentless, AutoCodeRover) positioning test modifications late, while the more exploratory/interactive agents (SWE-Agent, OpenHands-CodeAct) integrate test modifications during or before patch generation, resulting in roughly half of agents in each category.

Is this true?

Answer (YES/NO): NO